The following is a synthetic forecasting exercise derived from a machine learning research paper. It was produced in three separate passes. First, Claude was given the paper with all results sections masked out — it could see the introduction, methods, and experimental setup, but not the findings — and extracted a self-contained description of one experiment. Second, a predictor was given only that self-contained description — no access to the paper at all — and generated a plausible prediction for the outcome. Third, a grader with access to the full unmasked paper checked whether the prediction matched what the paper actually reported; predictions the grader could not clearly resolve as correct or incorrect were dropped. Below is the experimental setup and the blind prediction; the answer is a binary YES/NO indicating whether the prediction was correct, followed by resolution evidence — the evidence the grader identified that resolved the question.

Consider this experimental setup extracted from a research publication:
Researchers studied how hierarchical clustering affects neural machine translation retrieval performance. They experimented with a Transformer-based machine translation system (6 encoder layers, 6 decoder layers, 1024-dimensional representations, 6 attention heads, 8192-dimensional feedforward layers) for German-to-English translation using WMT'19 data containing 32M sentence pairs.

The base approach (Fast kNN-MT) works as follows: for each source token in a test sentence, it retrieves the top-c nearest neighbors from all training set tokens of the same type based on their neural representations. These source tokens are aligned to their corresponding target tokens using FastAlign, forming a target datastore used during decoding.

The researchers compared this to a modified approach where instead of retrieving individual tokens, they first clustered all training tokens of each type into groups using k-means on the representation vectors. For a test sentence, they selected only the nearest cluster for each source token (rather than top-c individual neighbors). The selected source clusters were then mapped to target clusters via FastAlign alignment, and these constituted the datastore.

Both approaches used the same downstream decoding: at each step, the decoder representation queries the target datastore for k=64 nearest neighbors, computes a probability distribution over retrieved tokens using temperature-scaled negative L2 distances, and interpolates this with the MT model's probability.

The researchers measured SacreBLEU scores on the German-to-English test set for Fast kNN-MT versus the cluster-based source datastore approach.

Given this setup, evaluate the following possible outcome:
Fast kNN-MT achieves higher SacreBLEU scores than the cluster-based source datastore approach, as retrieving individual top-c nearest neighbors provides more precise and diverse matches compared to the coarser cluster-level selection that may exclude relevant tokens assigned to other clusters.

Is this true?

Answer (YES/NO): YES